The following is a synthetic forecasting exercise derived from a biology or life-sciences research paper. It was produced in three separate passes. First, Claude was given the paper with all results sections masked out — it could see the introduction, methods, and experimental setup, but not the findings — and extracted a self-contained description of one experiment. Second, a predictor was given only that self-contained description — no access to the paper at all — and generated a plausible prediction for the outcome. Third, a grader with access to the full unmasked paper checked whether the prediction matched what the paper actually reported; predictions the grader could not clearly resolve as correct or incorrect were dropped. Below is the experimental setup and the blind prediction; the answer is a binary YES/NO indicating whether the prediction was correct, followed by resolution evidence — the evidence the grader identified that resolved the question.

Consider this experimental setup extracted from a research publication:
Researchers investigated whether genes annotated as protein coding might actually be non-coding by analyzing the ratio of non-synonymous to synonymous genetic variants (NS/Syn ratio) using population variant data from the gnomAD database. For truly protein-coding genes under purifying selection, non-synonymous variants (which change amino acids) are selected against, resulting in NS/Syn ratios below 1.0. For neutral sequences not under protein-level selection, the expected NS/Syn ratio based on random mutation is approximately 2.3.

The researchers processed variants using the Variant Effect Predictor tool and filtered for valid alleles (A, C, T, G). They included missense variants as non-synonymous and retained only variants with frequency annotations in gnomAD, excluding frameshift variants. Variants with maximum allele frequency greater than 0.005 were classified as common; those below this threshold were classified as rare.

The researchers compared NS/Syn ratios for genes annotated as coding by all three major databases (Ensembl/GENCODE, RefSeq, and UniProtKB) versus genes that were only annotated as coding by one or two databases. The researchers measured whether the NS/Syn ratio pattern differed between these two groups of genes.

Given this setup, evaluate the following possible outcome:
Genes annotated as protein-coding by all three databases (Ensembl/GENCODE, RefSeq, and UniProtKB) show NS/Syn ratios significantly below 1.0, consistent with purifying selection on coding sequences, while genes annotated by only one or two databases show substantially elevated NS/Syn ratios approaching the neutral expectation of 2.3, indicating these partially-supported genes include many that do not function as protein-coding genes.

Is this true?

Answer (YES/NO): YES